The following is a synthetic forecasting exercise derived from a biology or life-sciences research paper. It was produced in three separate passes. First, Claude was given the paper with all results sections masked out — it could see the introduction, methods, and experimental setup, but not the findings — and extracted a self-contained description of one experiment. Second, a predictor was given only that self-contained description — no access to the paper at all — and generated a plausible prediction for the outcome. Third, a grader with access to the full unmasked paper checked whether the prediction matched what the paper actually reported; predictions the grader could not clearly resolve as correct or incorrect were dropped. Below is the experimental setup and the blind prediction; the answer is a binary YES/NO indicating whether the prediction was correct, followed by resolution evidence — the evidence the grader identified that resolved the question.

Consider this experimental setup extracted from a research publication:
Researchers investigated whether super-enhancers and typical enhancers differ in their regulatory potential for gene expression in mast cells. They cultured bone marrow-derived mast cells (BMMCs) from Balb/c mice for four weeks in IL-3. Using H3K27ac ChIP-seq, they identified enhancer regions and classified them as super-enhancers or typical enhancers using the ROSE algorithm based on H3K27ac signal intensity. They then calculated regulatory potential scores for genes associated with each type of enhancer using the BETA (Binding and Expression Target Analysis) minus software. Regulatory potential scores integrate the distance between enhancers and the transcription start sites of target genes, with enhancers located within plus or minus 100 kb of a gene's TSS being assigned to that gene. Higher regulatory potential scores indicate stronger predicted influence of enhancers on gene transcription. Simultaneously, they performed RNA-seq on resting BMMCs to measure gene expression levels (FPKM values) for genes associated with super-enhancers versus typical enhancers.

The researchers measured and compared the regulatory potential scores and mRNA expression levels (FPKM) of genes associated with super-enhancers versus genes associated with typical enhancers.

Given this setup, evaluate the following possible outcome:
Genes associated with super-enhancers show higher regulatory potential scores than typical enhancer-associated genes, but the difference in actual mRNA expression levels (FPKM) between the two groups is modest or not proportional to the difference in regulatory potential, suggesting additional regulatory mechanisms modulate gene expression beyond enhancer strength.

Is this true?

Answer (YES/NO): NO